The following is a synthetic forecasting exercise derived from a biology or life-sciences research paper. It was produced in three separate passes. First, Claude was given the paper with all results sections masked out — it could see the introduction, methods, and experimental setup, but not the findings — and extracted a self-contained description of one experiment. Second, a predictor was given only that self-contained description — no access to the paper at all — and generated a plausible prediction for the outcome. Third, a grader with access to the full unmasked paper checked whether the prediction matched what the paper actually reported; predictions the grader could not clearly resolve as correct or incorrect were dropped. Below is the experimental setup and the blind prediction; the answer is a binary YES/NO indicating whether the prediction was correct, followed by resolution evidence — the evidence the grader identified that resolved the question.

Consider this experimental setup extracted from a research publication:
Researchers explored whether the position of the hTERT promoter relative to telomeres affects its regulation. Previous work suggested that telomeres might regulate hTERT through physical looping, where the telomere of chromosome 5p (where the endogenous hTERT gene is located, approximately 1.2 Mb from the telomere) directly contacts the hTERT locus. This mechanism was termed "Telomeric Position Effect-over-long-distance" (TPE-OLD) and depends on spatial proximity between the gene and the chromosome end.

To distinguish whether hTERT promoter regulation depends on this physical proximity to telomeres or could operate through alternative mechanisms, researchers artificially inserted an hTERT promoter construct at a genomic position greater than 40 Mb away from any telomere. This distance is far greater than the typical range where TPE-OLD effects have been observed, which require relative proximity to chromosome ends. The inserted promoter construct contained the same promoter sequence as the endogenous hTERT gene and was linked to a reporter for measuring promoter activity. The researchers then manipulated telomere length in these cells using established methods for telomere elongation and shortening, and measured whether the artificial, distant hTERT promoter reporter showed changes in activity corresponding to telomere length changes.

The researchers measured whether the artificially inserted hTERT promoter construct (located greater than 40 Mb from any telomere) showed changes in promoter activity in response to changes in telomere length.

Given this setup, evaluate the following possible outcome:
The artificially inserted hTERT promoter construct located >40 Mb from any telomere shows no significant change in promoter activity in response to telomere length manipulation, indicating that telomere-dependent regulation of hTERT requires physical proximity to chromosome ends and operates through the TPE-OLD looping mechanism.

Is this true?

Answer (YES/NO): NO